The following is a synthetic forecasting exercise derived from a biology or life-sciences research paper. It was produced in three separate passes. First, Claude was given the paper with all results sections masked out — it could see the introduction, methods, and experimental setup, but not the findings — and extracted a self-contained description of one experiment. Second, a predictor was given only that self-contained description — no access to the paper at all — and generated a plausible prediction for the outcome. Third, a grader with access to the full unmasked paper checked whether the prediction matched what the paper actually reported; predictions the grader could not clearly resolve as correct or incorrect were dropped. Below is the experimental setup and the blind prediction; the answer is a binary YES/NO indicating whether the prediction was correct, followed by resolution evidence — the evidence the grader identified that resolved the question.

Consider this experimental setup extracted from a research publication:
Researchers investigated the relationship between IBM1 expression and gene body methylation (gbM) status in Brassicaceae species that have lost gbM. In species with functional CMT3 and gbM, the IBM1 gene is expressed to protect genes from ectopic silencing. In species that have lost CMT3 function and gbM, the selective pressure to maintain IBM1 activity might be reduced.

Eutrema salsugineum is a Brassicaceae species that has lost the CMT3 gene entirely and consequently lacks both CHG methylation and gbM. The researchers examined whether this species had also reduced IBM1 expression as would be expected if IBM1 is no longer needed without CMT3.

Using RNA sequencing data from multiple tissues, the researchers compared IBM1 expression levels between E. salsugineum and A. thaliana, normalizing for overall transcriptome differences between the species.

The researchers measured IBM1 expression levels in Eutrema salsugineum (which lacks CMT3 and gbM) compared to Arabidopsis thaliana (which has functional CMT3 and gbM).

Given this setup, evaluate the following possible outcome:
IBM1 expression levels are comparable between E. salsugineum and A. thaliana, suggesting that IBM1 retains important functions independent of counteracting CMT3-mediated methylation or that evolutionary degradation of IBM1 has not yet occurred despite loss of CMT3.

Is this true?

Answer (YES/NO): NO